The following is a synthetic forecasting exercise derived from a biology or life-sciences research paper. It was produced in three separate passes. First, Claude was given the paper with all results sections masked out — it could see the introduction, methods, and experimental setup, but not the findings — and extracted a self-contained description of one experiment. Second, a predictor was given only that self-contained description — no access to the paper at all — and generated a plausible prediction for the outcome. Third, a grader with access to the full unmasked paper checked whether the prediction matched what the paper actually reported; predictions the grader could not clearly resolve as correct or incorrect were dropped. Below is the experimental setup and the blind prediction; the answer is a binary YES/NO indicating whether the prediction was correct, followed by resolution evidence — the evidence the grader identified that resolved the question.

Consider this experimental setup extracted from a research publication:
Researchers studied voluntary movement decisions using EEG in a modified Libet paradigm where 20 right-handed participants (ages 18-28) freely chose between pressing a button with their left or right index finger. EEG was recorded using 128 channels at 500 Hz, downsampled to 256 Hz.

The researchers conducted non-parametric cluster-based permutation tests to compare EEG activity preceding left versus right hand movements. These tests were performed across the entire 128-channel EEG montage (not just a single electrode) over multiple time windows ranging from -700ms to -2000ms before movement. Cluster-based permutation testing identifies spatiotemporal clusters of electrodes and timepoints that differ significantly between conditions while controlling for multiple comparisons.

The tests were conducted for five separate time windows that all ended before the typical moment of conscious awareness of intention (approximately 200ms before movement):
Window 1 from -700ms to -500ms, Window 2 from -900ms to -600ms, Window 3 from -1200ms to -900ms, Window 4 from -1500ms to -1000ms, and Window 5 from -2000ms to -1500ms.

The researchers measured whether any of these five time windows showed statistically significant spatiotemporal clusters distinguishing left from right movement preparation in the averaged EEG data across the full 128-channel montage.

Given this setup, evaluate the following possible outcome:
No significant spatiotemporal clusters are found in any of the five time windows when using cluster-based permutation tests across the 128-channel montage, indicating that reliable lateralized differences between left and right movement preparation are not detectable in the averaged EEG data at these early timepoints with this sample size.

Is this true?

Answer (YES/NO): NO